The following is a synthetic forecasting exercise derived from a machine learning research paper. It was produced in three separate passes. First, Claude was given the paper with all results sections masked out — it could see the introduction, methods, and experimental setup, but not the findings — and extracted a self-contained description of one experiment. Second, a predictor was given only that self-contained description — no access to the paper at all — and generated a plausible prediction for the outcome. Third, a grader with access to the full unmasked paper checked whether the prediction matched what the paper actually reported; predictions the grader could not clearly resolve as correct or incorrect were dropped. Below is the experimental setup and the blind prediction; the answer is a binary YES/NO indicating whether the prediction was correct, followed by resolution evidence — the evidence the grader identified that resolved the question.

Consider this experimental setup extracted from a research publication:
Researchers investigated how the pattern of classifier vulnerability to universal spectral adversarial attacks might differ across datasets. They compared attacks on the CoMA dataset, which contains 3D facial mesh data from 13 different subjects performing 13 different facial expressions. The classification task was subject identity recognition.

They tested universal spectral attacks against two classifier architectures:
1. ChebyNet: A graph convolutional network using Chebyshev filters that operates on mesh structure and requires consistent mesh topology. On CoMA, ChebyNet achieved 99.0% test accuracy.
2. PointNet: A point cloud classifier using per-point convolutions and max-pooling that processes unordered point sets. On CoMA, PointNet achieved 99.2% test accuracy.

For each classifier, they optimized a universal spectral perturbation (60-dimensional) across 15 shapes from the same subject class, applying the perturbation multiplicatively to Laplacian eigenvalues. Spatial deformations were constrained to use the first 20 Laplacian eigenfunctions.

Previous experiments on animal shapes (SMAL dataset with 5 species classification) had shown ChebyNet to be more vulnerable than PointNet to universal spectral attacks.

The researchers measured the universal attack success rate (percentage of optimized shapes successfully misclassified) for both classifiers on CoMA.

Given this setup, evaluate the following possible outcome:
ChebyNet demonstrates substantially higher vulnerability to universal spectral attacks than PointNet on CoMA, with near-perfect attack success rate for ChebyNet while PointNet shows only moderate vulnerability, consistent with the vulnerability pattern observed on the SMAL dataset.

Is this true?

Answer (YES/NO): NO